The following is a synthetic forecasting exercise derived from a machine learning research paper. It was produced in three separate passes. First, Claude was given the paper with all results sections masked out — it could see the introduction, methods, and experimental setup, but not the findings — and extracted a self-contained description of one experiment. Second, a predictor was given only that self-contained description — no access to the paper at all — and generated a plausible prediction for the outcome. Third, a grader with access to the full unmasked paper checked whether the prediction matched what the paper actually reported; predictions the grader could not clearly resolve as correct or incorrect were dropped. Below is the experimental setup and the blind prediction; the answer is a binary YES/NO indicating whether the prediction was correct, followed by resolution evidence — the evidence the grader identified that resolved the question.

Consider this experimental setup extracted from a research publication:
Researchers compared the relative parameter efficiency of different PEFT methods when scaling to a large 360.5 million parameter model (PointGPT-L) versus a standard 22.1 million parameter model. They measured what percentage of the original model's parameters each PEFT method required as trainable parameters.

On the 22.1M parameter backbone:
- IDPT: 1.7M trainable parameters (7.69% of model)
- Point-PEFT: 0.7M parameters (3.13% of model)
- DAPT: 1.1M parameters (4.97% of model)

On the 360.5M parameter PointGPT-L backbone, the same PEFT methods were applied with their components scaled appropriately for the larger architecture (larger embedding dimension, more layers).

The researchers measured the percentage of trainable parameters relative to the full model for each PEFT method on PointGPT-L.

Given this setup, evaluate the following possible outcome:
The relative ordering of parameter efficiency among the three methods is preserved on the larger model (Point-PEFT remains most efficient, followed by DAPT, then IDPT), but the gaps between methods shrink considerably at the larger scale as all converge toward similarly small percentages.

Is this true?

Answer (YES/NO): NO